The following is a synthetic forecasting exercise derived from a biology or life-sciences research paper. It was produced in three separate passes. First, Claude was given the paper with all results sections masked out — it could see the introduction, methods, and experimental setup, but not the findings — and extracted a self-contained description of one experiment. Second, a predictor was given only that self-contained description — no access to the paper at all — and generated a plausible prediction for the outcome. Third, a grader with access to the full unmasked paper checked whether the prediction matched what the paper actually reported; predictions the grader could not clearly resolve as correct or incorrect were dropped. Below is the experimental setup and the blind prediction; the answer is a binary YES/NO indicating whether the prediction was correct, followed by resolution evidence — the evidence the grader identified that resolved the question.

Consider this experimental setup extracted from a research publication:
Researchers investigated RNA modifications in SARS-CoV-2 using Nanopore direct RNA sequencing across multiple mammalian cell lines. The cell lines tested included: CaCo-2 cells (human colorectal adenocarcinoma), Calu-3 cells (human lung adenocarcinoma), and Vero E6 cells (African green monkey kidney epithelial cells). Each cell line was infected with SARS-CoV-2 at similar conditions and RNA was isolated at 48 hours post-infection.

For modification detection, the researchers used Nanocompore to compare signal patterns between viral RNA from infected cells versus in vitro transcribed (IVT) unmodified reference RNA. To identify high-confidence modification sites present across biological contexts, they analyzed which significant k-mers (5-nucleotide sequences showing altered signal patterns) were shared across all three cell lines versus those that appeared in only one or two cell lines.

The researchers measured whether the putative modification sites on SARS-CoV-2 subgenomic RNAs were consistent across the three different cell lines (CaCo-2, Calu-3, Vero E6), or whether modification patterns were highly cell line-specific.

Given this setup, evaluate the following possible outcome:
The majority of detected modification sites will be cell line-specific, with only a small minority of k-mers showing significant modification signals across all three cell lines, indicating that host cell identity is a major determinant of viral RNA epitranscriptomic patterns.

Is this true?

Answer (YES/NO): YES